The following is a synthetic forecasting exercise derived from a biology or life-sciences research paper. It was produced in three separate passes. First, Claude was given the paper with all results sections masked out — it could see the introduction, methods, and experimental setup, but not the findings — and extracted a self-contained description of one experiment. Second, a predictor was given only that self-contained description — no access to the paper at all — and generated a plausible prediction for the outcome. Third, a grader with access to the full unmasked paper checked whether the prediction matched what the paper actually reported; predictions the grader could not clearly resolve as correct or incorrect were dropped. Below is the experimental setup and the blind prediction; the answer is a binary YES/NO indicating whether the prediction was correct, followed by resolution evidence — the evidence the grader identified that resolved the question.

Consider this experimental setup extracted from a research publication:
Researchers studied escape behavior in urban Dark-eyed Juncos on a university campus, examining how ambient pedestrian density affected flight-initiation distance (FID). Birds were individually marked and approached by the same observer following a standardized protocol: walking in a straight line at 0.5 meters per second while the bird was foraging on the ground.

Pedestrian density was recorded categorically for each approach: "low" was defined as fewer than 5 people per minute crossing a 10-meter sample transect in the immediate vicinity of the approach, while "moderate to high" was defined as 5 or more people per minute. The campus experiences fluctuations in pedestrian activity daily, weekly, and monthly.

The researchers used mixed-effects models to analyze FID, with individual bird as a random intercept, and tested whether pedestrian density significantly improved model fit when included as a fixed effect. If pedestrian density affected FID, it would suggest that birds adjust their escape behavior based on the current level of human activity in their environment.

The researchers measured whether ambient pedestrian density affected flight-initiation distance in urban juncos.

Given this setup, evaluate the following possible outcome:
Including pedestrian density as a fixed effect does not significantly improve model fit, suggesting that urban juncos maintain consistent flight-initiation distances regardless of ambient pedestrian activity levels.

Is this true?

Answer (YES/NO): NO